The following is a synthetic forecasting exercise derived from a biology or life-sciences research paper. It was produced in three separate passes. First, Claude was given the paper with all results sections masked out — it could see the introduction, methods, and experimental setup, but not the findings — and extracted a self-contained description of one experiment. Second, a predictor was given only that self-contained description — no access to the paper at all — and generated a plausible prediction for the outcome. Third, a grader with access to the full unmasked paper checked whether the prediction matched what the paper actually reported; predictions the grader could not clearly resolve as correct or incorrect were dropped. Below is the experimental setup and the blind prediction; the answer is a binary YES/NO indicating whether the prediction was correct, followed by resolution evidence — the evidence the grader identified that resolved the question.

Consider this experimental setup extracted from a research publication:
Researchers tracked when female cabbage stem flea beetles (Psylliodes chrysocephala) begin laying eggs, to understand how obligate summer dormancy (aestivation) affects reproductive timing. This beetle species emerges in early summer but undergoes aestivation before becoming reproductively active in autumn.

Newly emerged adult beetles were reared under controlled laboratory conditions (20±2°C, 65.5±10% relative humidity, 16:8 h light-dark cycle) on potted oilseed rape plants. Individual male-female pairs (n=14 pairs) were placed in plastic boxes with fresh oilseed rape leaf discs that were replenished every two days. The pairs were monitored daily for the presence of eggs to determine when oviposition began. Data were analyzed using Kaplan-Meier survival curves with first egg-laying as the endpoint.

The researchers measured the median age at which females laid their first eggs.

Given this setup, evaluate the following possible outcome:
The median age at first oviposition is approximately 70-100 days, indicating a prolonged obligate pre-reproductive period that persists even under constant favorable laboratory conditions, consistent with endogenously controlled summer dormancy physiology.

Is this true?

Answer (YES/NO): NO